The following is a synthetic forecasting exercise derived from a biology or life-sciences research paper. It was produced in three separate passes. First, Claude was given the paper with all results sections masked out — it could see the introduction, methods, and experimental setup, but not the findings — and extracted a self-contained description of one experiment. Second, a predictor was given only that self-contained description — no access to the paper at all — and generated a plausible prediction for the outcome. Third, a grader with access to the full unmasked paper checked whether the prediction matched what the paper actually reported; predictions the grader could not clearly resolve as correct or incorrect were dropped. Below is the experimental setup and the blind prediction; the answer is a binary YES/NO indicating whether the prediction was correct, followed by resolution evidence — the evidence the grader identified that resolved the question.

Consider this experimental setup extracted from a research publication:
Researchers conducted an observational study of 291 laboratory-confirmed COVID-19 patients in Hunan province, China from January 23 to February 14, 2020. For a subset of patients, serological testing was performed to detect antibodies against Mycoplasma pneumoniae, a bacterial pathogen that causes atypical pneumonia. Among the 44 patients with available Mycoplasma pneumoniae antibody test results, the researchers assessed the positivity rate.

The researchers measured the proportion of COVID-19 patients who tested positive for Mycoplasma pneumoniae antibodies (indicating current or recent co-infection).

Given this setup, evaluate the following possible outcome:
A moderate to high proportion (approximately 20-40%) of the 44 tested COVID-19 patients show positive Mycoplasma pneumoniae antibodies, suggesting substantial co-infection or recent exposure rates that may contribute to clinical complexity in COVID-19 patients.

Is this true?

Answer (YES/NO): NO